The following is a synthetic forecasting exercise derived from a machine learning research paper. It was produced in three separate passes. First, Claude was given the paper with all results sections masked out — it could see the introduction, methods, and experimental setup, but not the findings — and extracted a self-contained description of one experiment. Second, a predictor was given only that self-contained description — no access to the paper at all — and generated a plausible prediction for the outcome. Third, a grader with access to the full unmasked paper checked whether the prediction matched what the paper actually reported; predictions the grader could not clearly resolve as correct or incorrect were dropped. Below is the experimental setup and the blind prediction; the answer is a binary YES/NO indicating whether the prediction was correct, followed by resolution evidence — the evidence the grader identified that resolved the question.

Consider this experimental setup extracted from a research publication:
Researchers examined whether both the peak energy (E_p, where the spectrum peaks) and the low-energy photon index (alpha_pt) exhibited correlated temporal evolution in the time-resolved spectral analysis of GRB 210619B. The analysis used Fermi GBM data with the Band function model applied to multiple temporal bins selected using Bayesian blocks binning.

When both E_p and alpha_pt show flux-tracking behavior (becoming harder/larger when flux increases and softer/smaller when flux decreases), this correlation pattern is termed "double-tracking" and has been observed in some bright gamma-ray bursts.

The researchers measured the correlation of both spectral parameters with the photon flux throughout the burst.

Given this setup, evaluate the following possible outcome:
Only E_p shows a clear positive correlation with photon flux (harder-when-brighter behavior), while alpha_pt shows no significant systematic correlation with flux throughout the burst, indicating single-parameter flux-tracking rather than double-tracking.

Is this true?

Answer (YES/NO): NO